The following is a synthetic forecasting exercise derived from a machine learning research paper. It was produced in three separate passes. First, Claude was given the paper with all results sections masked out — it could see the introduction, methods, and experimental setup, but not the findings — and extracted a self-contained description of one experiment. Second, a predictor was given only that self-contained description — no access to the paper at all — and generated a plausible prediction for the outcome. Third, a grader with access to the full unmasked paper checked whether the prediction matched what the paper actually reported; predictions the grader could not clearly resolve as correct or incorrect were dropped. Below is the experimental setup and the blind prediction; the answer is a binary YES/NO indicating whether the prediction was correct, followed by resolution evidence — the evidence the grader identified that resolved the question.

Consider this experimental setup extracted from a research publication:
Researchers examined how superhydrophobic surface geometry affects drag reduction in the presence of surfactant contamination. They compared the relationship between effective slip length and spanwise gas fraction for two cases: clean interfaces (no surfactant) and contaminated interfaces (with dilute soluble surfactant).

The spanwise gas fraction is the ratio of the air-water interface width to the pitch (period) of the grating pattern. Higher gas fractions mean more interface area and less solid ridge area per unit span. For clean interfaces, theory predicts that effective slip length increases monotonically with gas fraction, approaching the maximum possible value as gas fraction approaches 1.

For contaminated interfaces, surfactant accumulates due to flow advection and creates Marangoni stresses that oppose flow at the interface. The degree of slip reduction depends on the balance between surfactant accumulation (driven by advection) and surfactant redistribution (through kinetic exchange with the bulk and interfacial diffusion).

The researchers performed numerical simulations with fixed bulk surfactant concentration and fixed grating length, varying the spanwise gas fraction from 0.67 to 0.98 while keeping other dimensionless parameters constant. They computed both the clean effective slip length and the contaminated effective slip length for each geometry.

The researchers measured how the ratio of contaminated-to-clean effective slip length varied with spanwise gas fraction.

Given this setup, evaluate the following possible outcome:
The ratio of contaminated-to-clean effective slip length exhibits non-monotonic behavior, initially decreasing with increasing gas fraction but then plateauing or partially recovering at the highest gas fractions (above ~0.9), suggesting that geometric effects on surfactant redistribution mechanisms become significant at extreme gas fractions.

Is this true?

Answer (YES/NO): NO